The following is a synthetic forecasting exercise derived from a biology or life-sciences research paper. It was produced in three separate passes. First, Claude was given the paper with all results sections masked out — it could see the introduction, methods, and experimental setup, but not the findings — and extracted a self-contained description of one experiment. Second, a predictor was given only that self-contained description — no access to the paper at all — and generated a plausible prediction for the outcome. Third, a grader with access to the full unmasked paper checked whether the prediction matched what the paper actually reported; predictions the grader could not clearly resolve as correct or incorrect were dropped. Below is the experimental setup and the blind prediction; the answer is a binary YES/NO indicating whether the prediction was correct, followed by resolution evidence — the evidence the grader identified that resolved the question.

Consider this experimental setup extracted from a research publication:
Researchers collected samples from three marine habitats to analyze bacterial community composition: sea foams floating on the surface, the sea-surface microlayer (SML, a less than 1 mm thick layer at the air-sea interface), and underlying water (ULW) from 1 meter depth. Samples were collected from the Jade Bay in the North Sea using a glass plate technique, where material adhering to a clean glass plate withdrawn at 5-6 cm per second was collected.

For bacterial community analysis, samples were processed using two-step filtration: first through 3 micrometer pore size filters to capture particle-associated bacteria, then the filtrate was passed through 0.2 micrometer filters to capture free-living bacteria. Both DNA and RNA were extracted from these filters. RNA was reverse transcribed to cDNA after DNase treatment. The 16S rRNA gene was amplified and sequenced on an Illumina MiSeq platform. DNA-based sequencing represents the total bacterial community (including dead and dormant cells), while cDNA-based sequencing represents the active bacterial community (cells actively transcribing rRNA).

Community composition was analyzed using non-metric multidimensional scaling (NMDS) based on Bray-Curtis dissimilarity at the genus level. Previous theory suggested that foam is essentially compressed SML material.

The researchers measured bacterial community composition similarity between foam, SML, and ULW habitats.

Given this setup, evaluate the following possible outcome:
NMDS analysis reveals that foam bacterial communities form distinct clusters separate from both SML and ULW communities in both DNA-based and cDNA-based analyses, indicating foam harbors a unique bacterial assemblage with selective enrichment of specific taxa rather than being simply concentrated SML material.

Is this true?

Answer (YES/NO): YES